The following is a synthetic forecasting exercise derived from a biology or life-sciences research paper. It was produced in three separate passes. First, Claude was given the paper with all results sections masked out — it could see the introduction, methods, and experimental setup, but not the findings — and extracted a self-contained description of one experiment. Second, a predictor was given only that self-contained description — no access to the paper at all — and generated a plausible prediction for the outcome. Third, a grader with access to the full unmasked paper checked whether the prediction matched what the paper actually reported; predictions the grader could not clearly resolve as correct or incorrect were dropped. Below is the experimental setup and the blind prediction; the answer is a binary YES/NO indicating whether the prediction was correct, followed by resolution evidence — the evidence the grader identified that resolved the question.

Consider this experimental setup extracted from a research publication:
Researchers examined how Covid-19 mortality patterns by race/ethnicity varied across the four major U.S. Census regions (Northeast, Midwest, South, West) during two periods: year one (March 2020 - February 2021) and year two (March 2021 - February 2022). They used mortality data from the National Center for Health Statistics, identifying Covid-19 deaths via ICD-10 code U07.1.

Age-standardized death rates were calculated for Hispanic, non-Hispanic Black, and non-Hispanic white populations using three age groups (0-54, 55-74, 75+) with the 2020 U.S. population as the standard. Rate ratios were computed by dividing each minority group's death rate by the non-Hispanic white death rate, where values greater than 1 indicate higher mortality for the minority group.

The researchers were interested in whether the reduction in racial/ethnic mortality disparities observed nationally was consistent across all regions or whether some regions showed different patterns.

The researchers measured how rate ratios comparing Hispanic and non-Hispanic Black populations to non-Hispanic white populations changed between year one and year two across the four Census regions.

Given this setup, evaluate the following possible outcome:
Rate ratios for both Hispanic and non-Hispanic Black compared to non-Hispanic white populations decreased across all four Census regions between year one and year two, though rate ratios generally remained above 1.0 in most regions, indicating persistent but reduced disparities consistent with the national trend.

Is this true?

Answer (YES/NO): YES